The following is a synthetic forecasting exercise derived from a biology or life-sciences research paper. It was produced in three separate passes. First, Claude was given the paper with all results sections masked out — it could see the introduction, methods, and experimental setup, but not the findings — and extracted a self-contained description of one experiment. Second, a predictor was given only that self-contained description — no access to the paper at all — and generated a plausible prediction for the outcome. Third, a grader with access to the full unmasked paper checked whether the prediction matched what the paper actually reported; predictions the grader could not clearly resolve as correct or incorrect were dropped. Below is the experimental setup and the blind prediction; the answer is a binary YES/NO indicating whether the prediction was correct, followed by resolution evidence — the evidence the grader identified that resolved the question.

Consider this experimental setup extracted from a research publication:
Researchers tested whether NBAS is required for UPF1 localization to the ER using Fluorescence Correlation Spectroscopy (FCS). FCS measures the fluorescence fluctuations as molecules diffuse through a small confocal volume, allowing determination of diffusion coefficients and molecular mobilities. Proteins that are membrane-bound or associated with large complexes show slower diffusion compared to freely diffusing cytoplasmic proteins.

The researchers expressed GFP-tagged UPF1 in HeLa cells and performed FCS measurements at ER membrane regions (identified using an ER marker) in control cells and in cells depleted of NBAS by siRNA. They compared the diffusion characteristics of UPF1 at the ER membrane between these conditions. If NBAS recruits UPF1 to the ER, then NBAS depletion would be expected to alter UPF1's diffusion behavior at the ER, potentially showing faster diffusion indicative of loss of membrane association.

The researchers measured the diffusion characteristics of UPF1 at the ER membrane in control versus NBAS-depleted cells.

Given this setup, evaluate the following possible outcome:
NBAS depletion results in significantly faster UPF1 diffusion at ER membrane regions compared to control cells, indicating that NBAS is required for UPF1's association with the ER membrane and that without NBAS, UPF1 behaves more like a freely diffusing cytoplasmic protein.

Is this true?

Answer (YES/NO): YES